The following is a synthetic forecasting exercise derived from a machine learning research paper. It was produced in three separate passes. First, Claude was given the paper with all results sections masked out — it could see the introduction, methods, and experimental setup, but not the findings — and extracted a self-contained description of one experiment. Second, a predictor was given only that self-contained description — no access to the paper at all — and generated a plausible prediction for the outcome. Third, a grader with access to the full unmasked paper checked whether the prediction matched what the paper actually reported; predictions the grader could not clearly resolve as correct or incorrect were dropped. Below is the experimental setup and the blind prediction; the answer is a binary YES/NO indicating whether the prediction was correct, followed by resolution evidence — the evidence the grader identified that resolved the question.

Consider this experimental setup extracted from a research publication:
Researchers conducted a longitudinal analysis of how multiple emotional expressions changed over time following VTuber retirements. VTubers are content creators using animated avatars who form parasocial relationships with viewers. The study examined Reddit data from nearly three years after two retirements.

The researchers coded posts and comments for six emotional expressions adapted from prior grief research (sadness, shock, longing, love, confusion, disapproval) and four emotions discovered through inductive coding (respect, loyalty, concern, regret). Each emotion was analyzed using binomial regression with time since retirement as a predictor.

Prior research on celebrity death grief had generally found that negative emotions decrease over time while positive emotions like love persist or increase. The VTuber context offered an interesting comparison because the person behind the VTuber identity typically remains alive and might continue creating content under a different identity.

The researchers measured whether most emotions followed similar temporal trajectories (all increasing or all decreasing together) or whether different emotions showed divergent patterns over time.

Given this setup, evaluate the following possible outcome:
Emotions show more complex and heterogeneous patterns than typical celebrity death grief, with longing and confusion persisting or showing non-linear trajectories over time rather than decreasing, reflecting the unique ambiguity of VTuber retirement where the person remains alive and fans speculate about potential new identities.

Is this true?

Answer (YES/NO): NO